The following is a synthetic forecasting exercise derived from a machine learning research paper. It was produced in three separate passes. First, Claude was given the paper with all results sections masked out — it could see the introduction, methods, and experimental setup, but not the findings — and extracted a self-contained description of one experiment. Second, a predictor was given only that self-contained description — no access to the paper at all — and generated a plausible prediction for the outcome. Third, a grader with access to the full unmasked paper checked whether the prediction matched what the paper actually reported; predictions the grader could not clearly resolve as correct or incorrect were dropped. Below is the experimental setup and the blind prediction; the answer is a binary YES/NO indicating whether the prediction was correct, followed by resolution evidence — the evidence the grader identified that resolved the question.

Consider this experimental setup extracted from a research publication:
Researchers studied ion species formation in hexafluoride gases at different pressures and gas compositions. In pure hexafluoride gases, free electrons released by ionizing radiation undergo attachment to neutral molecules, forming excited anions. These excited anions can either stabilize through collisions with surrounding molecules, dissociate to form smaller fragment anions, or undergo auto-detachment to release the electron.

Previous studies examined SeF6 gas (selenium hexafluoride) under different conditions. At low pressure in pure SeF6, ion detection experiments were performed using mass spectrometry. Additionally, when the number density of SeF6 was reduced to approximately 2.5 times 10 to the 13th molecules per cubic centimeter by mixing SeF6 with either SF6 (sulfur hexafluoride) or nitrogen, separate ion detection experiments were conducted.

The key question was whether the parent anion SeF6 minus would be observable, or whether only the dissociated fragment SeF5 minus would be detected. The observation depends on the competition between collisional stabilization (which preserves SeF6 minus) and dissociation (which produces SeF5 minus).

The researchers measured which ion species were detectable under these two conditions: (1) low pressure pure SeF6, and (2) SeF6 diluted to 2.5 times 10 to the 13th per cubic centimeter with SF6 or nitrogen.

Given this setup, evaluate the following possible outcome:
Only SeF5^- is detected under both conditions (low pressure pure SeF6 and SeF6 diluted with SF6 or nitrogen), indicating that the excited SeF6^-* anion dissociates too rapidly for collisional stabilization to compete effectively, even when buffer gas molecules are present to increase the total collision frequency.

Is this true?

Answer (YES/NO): NO